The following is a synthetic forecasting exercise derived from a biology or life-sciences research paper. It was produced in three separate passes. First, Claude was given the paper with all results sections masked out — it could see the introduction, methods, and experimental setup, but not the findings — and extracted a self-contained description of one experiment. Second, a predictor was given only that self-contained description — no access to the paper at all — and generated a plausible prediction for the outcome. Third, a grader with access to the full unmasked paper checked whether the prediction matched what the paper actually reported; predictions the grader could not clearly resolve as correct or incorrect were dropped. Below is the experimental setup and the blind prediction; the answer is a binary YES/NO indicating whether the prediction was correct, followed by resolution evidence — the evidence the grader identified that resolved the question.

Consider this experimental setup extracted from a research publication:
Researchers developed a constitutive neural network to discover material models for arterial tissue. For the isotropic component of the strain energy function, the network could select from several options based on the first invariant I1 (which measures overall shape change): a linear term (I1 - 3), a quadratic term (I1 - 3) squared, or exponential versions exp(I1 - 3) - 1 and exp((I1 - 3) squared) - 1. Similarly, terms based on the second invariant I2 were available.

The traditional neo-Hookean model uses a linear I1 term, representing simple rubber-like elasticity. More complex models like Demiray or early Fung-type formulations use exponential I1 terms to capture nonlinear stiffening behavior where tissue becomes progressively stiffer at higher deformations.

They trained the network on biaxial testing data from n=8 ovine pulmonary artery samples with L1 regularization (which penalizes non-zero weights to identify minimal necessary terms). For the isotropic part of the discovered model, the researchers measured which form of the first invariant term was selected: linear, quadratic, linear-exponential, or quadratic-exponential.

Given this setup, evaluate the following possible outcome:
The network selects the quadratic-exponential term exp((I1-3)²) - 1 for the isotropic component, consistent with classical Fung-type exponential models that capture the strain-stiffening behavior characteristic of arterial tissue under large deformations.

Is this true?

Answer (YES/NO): NO